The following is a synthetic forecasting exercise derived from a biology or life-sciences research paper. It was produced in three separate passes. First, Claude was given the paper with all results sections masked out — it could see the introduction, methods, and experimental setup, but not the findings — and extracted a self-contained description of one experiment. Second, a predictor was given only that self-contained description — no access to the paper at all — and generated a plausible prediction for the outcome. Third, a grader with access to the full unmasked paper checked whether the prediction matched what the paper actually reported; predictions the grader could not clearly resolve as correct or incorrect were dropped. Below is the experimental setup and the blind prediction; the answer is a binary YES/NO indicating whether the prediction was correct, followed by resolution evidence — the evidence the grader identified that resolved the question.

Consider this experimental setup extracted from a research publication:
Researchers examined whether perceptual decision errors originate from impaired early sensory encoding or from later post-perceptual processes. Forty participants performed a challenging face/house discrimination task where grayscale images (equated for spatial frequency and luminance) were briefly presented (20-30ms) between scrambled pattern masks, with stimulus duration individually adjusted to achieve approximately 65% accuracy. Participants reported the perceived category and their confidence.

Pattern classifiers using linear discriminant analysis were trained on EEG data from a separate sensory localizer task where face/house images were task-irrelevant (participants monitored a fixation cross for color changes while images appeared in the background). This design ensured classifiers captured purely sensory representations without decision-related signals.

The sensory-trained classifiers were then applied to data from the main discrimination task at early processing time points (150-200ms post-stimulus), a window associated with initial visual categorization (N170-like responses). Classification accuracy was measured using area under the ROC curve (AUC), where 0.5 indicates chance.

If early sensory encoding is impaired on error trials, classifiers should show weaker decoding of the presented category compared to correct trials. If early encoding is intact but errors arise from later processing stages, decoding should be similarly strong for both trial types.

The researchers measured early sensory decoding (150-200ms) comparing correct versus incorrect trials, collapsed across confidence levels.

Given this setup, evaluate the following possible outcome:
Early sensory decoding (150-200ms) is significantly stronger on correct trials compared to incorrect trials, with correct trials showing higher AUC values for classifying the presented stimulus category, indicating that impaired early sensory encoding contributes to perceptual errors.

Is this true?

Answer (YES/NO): NO